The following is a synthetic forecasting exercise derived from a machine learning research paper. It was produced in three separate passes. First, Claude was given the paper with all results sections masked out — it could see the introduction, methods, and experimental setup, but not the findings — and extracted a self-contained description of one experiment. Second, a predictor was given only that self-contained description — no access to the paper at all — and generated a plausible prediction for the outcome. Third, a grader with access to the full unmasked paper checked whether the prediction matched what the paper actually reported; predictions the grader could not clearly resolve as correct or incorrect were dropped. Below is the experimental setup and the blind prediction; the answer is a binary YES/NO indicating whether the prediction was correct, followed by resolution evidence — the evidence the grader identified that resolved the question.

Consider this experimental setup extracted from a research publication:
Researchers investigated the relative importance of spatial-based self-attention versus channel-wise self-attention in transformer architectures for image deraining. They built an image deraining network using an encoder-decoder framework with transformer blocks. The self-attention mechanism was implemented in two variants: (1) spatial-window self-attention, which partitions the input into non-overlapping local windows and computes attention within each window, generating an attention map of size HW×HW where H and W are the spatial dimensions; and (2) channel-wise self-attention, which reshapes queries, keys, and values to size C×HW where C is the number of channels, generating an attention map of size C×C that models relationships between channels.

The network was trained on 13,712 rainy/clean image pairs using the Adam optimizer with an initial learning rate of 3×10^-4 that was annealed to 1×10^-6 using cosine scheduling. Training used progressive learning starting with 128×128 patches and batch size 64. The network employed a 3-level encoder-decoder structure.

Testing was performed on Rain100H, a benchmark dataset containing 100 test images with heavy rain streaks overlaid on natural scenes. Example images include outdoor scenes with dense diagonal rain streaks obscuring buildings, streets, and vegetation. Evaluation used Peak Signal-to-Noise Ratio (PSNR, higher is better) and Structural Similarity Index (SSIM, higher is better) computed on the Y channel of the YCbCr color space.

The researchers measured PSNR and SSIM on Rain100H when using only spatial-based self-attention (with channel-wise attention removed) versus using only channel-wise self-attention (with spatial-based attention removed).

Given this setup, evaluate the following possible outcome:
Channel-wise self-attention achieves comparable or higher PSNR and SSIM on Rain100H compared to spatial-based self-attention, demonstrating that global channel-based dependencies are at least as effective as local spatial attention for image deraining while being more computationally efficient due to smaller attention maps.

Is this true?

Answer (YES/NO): NO